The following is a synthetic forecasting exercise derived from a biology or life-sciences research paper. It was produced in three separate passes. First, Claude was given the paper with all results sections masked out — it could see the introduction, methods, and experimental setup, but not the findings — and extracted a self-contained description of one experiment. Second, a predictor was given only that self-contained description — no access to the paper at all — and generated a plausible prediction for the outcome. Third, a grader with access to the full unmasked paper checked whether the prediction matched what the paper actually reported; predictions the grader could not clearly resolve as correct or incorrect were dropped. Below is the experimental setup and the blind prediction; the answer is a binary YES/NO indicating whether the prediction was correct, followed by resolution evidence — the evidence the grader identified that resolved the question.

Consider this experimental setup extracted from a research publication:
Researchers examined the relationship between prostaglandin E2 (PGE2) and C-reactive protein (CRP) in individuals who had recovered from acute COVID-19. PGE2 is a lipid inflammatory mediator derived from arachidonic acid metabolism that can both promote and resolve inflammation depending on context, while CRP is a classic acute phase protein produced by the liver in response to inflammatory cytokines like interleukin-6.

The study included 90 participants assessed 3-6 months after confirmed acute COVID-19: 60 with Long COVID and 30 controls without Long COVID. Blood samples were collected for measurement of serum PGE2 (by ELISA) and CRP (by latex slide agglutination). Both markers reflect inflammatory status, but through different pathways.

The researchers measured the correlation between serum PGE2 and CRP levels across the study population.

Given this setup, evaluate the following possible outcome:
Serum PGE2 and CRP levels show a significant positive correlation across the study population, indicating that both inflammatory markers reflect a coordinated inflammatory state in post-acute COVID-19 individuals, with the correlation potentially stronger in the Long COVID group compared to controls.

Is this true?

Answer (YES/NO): YES